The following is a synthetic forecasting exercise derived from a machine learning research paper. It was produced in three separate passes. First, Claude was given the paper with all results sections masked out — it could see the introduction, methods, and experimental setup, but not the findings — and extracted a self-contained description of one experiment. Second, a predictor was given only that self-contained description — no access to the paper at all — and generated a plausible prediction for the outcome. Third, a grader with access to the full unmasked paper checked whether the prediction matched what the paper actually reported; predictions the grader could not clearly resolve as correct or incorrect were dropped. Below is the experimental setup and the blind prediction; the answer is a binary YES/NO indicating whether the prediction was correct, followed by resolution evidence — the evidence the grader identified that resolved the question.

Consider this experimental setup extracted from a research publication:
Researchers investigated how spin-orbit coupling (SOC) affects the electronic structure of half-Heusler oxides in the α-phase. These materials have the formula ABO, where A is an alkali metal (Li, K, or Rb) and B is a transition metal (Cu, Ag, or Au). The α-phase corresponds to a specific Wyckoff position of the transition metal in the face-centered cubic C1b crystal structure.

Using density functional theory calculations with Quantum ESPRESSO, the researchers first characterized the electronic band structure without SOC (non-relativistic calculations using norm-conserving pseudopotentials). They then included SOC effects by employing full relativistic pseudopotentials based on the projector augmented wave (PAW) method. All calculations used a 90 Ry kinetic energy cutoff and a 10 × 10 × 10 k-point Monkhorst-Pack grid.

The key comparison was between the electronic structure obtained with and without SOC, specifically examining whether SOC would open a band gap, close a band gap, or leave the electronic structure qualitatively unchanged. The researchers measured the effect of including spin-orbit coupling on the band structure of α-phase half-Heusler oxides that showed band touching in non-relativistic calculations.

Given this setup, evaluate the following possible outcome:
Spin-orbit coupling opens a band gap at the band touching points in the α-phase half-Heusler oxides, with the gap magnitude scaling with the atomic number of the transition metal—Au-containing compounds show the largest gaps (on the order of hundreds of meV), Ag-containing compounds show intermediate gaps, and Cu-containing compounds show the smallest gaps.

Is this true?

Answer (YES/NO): NO